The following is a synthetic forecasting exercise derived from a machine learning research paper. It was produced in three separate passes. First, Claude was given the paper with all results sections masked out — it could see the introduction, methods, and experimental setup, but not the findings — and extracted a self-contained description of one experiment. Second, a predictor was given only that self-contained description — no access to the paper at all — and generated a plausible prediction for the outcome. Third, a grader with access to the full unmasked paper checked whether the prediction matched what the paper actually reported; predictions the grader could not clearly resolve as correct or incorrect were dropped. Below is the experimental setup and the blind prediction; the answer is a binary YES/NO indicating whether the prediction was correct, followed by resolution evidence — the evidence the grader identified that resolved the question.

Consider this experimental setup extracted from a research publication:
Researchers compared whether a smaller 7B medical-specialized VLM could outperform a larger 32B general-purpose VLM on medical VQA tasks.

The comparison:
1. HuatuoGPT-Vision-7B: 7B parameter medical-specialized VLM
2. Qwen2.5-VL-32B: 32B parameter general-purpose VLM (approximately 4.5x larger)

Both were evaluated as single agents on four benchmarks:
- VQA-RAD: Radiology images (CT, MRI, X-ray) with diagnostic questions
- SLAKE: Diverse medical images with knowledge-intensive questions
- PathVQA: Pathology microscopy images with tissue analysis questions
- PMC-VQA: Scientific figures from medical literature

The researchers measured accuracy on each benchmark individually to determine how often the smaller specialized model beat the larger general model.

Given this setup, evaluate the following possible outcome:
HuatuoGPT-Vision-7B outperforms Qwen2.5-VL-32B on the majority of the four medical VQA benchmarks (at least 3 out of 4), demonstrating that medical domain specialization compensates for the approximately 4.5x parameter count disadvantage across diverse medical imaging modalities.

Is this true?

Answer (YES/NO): NO